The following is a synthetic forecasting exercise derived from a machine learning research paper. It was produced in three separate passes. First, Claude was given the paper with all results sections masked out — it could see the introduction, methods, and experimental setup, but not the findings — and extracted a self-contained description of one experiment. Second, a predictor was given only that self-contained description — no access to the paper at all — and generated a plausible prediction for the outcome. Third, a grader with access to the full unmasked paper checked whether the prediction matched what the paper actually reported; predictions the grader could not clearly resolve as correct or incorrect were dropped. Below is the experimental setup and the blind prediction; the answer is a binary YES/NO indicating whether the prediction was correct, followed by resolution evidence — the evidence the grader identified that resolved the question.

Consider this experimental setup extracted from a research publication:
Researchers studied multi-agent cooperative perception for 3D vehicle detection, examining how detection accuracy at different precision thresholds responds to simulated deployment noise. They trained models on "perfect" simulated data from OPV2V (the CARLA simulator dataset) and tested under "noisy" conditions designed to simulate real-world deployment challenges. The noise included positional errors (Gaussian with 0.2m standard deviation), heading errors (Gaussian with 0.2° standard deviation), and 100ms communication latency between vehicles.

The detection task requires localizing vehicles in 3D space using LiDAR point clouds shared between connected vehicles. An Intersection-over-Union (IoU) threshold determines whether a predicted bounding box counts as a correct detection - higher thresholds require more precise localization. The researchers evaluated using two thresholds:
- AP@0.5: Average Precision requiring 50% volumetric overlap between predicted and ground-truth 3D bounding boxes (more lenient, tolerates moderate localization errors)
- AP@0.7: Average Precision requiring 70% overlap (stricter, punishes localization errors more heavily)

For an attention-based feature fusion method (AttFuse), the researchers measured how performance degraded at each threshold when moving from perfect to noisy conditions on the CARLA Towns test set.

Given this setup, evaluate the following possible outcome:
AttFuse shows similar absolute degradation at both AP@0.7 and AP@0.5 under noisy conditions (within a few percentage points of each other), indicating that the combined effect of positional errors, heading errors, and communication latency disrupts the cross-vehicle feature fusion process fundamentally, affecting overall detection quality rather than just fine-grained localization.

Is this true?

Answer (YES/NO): NO